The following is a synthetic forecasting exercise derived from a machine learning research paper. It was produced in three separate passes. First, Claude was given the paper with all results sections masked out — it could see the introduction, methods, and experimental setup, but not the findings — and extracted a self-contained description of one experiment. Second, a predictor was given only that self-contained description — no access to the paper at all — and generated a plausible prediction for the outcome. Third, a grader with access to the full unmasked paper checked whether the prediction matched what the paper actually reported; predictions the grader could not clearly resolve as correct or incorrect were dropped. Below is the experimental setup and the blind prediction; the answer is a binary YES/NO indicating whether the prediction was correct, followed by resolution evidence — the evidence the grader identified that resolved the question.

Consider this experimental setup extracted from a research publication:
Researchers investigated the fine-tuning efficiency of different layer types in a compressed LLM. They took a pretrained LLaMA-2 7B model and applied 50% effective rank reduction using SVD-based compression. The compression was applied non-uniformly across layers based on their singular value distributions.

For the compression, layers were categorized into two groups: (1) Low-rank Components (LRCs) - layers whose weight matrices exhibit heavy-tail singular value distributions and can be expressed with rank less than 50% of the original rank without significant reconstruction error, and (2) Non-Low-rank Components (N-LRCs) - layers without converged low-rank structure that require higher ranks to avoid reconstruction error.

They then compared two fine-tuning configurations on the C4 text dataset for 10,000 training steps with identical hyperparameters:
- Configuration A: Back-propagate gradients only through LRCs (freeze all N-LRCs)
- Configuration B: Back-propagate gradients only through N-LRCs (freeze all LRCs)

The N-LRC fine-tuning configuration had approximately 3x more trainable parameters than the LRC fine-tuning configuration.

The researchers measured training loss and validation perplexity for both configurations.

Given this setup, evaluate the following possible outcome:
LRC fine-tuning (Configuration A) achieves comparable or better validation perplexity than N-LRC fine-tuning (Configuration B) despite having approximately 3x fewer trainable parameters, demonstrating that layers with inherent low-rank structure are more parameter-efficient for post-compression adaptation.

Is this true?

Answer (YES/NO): YES